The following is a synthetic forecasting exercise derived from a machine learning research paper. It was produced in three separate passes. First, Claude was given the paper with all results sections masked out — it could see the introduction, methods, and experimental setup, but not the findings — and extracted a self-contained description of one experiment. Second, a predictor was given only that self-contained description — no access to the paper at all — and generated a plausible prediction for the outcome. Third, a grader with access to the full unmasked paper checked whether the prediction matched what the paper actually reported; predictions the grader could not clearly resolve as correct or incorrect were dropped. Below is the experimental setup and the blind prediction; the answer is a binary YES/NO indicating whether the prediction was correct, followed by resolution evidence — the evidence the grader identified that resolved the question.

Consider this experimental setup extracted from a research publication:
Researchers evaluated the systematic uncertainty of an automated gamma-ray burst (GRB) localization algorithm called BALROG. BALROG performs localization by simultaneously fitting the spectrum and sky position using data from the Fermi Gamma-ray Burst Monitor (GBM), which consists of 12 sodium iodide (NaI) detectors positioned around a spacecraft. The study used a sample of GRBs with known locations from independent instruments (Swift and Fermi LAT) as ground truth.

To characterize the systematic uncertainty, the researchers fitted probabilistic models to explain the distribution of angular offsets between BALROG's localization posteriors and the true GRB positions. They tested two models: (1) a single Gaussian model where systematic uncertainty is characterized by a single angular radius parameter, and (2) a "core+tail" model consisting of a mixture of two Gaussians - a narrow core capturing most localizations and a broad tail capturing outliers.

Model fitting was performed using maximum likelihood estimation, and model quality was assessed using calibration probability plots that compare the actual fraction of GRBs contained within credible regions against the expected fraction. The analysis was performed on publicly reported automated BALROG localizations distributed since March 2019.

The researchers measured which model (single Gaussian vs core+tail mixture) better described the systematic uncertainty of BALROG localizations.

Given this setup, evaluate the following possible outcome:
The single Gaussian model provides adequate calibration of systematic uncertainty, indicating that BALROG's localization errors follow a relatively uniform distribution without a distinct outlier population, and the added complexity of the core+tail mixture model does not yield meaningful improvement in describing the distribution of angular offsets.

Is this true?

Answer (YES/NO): NO